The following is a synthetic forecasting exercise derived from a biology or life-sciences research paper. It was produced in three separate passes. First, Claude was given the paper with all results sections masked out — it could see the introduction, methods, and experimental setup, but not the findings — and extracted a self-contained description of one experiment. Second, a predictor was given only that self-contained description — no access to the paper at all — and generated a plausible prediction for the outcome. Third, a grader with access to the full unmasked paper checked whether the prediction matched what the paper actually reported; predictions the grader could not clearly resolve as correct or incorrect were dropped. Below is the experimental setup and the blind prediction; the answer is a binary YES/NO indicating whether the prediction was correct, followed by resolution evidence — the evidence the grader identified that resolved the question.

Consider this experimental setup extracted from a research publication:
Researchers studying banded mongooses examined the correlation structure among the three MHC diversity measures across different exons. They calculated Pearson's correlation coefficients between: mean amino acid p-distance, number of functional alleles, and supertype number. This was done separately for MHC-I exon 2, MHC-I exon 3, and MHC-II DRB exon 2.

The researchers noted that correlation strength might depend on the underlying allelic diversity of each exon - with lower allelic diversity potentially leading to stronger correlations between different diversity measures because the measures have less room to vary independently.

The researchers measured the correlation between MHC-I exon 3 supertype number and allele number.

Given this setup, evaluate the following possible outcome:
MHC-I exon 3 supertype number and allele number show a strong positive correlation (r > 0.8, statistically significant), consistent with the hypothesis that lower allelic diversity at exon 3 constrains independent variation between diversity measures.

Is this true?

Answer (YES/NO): NO